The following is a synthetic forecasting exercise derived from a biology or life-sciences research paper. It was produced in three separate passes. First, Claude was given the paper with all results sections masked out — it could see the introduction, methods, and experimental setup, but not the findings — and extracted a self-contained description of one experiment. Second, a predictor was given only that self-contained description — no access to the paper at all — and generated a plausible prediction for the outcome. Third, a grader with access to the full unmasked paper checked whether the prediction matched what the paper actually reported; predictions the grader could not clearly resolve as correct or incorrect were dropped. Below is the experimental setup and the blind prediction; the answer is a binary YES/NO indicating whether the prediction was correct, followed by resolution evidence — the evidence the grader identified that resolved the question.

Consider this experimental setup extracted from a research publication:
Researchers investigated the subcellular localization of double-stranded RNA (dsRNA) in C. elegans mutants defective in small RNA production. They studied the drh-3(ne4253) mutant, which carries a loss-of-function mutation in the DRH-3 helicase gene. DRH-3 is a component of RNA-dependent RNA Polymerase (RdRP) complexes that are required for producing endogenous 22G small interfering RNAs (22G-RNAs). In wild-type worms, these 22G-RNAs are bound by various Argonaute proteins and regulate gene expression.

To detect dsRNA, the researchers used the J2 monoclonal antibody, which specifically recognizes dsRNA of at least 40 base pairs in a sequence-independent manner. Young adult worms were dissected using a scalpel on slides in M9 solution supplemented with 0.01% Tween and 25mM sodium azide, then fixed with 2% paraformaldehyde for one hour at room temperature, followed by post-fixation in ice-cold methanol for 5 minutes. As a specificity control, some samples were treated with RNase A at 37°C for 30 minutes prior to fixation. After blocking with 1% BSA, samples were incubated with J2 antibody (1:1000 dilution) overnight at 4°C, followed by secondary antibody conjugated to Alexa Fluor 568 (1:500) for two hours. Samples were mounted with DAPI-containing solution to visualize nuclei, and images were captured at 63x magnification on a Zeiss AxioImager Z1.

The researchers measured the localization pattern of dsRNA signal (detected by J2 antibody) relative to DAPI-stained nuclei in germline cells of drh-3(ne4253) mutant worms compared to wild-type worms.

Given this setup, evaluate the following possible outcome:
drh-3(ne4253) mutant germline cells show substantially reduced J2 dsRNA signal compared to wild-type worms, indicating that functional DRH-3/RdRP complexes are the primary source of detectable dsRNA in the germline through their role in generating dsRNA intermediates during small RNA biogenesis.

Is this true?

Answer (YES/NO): NO